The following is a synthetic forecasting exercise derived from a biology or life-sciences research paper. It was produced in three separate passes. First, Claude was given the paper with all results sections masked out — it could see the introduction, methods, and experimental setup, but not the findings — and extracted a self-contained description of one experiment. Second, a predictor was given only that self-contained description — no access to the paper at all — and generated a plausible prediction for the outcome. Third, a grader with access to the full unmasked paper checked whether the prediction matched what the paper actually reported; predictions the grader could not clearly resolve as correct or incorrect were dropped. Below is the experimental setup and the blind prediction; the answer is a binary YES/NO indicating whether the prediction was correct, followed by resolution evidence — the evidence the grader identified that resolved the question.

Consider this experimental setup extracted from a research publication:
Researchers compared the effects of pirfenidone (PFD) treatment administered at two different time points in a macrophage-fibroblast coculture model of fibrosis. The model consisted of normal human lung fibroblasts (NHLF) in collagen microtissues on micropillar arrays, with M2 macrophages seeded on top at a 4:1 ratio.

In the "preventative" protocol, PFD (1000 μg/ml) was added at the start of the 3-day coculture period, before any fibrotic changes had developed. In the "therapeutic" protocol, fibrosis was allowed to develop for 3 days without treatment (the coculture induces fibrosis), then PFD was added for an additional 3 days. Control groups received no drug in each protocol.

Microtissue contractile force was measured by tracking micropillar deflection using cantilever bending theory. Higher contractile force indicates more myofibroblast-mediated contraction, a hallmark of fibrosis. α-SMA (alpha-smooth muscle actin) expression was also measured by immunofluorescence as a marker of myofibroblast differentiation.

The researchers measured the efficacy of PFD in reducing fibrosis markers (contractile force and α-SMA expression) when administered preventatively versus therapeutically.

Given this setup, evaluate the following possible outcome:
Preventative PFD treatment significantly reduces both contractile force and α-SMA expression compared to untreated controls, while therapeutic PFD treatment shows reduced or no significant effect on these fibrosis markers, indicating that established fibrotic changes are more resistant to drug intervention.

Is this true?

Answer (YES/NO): YES